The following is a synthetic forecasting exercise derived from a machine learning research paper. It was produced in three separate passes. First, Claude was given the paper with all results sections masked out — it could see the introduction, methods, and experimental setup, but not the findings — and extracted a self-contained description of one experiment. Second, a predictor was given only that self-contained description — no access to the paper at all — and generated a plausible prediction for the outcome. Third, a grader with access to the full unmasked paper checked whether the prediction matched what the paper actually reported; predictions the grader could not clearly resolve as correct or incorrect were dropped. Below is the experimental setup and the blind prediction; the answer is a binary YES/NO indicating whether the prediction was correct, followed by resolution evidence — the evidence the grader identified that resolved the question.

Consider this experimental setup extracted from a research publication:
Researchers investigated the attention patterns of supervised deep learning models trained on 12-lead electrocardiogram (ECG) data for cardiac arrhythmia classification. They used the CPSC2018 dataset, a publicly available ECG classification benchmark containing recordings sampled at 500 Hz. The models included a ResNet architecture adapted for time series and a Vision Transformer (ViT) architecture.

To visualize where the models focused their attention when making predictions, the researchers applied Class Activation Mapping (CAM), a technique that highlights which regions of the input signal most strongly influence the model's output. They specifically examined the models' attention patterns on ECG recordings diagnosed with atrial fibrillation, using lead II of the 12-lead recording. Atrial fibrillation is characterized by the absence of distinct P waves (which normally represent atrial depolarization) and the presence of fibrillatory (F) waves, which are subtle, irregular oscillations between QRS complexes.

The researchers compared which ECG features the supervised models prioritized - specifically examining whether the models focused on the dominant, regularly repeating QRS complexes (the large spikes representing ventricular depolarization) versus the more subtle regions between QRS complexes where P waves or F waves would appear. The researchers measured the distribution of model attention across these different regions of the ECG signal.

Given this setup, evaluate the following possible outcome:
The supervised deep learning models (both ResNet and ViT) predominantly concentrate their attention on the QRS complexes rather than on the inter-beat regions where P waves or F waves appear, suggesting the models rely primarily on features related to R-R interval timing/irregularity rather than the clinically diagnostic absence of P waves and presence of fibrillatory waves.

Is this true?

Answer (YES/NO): YES